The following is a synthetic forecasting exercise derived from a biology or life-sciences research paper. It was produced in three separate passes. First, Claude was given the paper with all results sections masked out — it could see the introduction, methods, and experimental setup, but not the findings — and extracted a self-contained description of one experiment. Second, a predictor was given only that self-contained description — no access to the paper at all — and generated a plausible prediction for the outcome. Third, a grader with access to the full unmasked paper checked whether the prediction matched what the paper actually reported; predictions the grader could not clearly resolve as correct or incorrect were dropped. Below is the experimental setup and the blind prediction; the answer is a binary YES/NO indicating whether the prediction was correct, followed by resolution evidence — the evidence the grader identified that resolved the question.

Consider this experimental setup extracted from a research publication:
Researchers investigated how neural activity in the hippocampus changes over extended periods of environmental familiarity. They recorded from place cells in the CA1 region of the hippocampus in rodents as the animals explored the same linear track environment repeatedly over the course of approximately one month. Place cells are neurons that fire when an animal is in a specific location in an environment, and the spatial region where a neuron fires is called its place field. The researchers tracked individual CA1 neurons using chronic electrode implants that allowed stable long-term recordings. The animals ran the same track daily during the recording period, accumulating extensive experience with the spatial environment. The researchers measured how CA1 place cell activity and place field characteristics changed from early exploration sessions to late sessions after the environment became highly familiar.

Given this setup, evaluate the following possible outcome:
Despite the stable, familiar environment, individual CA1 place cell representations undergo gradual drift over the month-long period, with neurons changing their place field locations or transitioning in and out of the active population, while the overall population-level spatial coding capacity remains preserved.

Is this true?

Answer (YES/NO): NO